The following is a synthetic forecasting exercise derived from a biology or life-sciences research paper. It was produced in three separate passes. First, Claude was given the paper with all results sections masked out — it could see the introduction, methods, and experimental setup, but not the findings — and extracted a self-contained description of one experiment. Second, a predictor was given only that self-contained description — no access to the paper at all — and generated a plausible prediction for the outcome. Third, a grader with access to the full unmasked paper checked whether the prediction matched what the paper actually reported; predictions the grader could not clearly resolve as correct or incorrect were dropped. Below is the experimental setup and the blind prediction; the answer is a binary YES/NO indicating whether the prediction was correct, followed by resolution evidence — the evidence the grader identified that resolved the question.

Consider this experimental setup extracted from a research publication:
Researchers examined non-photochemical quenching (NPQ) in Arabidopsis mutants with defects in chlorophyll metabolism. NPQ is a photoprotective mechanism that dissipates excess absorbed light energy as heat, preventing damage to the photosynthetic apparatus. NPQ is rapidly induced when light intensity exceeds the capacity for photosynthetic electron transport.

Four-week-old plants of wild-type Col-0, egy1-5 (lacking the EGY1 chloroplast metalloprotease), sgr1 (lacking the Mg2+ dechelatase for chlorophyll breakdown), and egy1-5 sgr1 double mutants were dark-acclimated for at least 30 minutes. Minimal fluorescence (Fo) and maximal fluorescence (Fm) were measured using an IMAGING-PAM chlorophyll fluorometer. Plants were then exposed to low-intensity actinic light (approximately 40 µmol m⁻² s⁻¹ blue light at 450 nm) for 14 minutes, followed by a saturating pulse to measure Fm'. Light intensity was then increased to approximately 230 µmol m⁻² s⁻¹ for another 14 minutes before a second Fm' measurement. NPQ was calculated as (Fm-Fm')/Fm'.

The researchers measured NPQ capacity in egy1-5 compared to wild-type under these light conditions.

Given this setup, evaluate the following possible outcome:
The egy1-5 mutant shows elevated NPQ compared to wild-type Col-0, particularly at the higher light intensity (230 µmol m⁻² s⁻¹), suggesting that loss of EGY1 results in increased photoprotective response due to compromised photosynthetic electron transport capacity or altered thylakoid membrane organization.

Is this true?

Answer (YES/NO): NO